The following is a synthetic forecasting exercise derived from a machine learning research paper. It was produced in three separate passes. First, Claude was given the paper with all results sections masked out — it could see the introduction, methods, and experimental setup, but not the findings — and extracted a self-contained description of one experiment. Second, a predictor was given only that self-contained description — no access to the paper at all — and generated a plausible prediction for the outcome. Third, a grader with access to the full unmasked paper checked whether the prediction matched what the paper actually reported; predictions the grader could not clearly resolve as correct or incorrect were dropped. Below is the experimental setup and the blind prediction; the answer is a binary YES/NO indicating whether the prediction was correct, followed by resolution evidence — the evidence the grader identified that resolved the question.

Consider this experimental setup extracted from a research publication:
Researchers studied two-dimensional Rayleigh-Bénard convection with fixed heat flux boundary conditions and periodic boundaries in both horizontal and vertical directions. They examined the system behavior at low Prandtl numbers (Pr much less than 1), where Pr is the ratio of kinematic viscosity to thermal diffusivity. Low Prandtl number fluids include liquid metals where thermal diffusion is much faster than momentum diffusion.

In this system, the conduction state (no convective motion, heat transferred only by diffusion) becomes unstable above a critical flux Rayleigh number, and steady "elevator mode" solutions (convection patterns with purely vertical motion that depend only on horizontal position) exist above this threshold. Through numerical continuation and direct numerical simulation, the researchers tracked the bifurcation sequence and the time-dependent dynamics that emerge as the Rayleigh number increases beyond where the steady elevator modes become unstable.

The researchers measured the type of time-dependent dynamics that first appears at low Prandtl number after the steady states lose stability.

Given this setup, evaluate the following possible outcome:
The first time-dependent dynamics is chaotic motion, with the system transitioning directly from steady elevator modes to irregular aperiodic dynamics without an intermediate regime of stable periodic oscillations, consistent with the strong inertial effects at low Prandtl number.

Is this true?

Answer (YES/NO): NO